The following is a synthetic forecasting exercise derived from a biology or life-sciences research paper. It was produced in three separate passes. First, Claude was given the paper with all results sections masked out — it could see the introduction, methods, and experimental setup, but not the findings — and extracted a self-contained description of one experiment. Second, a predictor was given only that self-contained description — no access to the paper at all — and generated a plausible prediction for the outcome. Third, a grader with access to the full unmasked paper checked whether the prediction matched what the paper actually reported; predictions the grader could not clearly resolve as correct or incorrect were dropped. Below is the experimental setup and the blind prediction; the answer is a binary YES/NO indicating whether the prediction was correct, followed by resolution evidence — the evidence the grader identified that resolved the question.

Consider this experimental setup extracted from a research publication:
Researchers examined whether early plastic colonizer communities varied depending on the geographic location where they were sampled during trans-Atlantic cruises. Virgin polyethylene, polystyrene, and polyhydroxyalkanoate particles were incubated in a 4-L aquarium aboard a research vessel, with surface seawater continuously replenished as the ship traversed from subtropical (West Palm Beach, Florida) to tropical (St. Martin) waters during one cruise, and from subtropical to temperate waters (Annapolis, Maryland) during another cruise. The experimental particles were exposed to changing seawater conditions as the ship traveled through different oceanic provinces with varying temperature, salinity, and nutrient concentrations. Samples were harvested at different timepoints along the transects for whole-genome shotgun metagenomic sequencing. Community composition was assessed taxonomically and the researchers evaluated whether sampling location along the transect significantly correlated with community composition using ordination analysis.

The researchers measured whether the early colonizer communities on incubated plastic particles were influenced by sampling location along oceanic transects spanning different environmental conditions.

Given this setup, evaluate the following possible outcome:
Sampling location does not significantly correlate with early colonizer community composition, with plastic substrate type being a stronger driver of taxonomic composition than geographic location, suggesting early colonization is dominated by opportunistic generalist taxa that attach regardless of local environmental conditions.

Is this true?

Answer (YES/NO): NO